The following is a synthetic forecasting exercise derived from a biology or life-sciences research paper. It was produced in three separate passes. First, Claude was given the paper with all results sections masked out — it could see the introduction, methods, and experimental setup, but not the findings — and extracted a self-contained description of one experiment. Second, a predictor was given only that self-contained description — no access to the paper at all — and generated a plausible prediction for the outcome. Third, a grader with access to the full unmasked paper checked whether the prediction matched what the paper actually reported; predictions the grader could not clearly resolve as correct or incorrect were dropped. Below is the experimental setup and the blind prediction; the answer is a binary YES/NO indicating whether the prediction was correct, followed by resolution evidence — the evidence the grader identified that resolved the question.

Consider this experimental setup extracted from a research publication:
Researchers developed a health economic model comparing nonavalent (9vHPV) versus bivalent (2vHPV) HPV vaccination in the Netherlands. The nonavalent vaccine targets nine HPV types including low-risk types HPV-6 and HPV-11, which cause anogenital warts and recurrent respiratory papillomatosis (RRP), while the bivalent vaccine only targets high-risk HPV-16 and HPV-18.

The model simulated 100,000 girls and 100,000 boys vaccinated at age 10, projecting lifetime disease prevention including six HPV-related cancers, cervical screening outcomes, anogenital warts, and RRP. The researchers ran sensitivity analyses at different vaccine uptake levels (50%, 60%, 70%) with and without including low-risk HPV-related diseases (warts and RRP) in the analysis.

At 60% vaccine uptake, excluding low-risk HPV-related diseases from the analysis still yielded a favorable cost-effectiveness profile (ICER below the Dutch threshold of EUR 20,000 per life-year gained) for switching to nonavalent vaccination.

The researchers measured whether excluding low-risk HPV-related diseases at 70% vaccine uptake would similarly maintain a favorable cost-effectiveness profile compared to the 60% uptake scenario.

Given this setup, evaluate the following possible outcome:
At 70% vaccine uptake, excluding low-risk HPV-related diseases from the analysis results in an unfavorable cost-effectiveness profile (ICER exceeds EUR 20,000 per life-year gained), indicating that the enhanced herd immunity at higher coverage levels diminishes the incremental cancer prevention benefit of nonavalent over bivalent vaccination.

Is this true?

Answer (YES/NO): YES